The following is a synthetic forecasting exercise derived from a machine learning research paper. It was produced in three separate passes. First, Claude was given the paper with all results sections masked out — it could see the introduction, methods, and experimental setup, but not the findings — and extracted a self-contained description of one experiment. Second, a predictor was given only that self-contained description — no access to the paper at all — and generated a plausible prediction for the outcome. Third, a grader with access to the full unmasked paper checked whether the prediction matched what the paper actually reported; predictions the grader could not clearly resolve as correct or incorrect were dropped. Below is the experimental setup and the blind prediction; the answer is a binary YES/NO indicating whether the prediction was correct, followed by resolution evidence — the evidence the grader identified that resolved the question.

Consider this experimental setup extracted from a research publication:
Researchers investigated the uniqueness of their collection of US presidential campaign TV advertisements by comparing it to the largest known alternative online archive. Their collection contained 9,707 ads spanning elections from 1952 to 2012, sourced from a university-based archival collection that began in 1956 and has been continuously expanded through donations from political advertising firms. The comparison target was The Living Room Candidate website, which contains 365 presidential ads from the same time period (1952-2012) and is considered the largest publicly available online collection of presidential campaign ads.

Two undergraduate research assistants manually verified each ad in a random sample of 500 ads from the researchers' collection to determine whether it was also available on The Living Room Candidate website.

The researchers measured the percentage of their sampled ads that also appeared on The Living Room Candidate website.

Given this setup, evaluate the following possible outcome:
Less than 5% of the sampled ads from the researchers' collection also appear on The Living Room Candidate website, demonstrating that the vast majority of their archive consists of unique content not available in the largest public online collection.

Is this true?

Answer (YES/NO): NO